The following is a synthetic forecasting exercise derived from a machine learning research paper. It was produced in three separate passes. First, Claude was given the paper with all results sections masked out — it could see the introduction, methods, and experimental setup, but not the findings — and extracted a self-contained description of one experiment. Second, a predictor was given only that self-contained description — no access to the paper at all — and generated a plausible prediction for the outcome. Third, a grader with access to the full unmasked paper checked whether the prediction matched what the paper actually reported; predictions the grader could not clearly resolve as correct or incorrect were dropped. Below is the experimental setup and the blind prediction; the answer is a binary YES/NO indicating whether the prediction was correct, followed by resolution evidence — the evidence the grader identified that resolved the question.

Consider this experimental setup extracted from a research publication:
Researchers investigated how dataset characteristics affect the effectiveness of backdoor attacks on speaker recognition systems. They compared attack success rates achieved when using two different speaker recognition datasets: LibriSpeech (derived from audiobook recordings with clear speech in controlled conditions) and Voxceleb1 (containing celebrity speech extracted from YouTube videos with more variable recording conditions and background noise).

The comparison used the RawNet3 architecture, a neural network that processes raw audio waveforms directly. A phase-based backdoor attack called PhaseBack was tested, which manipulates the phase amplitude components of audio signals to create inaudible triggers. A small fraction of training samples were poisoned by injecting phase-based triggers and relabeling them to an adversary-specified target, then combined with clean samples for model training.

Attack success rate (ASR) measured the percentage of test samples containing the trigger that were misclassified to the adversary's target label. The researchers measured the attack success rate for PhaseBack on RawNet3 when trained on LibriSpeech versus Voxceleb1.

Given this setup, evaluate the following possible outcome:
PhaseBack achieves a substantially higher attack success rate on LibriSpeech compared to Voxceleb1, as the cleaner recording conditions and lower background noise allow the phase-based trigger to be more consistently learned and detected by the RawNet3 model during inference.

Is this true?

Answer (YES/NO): NO